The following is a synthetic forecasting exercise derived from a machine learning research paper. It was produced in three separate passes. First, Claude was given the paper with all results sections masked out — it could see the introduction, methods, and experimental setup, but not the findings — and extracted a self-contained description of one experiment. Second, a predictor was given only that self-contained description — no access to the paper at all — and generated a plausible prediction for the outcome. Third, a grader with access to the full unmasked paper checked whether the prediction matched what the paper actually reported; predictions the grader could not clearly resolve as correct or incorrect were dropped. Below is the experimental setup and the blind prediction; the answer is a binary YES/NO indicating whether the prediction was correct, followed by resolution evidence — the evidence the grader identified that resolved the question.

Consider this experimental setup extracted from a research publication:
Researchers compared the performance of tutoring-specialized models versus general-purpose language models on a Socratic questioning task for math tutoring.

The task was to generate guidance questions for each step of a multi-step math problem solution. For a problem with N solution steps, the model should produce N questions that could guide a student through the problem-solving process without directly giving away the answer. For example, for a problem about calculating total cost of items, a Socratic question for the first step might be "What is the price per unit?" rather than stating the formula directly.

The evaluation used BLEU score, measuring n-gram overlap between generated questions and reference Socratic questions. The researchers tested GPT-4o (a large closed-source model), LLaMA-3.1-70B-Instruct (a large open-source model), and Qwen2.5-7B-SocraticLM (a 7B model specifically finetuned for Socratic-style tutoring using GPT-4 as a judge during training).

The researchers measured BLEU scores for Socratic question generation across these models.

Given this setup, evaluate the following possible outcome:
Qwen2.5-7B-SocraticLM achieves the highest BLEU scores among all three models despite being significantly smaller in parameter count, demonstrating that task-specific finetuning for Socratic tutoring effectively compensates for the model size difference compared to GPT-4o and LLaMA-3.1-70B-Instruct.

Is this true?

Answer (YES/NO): NO